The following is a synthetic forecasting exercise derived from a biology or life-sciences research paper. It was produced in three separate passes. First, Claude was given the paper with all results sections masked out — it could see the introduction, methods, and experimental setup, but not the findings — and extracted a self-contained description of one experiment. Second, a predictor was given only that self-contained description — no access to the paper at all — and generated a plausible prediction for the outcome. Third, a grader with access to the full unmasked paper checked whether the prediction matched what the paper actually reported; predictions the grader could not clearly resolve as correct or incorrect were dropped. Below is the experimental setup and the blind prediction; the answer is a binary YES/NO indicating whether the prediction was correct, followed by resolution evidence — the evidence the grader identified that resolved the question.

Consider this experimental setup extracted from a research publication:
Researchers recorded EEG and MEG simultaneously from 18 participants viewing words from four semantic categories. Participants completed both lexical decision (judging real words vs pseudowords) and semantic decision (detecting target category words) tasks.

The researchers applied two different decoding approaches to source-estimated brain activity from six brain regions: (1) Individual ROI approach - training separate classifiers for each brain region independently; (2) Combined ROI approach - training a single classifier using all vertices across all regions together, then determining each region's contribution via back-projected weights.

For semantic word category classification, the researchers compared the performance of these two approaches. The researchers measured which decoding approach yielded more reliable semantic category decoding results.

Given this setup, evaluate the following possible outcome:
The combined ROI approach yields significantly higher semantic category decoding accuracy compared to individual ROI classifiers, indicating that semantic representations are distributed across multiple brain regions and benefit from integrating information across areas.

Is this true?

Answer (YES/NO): NO